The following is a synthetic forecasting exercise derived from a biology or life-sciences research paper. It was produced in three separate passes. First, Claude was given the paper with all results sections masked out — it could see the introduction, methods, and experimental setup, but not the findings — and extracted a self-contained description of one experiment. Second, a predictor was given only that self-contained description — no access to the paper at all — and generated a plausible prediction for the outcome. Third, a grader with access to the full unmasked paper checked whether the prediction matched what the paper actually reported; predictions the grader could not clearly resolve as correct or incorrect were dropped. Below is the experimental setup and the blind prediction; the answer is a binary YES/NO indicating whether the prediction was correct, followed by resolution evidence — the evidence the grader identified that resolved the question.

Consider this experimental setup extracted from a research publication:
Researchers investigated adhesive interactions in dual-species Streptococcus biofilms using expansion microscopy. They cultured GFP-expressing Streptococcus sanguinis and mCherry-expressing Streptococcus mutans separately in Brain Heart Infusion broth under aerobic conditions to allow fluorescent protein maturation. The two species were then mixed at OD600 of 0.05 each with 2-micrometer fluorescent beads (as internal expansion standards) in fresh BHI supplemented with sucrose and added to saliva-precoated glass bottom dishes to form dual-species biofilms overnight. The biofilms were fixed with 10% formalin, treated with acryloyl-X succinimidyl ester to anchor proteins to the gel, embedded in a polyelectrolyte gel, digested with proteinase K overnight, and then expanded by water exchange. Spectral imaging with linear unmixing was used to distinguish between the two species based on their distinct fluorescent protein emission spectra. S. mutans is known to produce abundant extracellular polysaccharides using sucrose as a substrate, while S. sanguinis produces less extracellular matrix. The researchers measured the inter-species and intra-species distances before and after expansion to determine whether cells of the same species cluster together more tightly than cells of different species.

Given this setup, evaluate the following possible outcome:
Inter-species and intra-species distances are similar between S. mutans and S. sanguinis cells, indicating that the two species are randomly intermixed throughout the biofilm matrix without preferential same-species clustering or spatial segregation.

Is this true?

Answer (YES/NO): NO